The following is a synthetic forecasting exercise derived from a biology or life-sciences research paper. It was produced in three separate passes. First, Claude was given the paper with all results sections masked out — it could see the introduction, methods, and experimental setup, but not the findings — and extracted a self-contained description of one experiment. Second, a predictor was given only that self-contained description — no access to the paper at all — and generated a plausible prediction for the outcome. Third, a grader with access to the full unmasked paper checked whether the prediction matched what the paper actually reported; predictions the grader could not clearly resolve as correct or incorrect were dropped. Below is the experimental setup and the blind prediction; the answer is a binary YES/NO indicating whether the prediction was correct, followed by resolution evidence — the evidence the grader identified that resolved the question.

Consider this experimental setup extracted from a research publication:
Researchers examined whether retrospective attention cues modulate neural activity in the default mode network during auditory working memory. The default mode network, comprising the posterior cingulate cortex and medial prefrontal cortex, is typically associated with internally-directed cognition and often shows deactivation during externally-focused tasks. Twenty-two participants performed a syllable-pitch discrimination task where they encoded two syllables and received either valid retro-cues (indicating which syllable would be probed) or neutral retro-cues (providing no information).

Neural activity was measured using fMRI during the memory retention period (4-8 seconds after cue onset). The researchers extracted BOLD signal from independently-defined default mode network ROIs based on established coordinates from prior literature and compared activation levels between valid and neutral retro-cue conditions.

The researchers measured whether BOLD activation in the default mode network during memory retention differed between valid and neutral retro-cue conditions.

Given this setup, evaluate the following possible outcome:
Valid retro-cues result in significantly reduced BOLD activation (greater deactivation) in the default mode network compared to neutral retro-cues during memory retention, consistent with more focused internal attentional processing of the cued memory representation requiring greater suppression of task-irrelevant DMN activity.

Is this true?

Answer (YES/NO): YES